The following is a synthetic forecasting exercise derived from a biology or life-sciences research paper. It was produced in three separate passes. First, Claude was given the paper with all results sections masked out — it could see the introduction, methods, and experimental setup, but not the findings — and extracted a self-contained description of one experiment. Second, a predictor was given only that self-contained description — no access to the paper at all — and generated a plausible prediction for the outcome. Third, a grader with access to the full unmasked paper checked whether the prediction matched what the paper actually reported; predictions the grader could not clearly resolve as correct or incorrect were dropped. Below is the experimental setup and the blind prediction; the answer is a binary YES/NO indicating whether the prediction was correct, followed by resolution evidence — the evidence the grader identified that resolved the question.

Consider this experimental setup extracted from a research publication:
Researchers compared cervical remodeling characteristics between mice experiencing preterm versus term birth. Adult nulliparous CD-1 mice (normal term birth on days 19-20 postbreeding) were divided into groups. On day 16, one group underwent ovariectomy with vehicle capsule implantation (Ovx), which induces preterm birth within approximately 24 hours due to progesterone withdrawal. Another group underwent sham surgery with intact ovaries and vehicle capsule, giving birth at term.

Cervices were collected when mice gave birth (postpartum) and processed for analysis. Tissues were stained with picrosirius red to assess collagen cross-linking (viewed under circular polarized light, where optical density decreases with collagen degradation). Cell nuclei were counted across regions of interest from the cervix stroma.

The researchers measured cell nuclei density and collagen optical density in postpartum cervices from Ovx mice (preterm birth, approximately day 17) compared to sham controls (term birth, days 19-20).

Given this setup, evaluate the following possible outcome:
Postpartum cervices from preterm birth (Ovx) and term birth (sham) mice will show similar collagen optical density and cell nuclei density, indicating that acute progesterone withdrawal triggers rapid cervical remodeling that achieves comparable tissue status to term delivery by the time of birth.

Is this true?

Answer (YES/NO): NO